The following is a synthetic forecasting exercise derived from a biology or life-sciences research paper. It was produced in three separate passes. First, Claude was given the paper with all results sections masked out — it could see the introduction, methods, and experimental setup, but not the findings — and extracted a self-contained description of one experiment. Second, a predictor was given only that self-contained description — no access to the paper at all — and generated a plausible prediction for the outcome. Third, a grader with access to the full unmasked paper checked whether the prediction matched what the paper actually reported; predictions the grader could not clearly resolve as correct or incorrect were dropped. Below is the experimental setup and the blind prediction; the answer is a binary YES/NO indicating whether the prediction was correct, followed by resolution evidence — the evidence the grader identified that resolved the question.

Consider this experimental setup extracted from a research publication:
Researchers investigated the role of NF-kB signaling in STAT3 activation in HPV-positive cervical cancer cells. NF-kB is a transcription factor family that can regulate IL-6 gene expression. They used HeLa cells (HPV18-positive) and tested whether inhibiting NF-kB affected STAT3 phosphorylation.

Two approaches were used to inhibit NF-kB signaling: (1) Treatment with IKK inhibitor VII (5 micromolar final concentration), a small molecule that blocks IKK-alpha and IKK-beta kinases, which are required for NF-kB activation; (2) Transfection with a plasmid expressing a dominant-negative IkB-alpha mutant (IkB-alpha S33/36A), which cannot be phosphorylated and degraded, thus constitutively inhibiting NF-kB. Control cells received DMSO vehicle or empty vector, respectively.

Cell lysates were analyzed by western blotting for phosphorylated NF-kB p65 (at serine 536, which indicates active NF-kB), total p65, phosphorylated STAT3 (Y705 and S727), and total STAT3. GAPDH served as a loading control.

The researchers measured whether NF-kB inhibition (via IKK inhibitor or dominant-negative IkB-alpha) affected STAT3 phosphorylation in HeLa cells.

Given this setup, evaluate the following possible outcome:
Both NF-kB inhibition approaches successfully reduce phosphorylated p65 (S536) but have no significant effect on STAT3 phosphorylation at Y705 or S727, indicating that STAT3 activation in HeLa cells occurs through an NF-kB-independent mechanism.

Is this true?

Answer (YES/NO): NO